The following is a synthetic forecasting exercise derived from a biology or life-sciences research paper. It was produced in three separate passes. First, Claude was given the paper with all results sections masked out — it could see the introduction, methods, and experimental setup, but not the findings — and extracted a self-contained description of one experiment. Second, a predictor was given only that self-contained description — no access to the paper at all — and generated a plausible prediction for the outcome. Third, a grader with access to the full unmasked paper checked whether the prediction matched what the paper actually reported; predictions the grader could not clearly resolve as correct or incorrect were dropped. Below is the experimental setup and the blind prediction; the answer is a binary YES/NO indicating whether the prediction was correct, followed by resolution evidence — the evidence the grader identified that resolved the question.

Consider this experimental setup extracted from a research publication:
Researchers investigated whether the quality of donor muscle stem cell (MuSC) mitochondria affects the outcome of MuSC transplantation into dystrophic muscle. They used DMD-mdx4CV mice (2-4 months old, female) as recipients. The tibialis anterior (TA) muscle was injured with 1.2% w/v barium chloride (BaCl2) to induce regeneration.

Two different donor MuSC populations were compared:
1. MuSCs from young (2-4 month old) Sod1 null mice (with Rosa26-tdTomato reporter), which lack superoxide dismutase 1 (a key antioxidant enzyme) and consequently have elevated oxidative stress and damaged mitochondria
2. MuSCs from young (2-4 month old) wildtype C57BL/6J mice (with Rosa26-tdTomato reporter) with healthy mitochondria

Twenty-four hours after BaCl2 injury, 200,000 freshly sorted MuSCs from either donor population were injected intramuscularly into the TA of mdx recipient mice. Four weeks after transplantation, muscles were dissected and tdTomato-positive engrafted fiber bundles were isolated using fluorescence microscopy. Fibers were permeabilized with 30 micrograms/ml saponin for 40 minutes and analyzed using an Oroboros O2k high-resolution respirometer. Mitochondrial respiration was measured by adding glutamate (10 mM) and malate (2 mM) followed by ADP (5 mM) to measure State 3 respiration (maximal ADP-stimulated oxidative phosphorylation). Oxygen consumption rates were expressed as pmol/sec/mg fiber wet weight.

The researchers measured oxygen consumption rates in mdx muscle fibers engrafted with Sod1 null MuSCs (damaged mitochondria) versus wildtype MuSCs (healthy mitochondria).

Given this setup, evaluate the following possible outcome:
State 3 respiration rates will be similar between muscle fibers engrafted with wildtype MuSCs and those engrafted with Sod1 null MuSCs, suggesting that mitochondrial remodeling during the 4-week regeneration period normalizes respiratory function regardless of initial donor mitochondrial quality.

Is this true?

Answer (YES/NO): NO